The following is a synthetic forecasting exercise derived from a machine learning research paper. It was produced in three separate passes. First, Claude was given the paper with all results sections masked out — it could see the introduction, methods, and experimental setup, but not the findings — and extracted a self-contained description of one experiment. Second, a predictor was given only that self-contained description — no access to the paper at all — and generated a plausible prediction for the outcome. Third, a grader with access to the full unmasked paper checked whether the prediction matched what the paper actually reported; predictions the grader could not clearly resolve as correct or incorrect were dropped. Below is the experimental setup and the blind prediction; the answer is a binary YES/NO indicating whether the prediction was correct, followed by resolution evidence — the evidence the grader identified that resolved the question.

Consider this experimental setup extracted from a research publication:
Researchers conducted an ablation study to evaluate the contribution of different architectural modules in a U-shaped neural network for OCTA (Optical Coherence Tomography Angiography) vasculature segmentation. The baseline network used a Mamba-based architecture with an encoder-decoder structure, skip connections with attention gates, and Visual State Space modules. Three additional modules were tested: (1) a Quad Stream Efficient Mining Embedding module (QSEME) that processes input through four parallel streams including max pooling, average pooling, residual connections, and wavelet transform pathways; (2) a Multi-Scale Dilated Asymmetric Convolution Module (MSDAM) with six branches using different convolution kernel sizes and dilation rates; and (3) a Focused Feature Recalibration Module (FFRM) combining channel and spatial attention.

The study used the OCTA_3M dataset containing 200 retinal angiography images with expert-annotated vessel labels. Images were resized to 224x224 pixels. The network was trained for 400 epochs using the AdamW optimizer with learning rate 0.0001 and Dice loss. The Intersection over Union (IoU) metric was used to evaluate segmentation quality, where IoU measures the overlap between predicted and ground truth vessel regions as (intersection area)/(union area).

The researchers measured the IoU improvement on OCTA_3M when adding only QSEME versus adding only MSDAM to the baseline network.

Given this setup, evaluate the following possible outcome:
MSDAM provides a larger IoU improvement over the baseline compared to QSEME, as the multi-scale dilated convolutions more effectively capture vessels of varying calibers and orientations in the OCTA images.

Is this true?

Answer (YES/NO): YES